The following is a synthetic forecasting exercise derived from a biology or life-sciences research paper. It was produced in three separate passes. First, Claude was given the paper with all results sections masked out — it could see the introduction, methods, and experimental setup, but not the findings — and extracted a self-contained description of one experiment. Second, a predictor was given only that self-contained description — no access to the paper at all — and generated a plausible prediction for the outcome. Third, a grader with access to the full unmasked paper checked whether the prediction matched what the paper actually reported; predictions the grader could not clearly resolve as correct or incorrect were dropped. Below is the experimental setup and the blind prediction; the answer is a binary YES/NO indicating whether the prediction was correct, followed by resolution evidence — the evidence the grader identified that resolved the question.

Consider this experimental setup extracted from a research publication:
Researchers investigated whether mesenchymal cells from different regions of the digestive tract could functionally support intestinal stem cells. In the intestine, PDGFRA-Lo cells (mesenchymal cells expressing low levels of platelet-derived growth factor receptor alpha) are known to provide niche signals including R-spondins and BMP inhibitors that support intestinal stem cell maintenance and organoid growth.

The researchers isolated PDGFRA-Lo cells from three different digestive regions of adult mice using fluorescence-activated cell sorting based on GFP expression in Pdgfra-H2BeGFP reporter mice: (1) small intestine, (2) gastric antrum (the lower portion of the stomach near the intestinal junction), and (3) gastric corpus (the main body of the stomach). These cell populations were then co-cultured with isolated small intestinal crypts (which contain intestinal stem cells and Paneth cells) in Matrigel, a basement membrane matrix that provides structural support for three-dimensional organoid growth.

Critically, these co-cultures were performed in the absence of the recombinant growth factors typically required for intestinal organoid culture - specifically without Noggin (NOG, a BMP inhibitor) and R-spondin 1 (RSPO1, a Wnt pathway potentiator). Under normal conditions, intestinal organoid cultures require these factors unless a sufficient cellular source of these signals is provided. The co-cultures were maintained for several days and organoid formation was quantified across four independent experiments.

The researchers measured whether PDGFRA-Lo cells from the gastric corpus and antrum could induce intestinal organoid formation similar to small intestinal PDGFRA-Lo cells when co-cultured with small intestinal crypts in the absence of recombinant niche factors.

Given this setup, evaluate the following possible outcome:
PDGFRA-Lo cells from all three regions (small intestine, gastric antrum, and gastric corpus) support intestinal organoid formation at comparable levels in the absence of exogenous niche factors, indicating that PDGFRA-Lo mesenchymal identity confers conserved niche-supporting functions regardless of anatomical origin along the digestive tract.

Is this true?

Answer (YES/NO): NO